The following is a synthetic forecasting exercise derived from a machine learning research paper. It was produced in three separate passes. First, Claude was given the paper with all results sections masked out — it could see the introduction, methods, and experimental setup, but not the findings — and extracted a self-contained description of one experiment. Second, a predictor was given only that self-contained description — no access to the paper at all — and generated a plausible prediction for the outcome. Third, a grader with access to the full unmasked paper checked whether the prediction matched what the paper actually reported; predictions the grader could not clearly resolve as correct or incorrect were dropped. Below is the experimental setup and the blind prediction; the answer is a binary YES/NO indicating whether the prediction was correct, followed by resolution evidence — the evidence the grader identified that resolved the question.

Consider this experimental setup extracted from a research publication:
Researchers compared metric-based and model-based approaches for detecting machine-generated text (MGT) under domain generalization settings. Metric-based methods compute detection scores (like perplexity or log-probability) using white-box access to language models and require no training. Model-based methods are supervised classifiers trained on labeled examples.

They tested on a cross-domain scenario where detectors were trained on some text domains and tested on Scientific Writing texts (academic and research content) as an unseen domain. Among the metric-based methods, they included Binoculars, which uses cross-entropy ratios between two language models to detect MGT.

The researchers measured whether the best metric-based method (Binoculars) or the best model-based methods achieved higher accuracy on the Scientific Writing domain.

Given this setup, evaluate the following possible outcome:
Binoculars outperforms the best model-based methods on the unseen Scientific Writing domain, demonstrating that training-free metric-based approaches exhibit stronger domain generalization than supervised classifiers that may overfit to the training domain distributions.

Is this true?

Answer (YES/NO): NO